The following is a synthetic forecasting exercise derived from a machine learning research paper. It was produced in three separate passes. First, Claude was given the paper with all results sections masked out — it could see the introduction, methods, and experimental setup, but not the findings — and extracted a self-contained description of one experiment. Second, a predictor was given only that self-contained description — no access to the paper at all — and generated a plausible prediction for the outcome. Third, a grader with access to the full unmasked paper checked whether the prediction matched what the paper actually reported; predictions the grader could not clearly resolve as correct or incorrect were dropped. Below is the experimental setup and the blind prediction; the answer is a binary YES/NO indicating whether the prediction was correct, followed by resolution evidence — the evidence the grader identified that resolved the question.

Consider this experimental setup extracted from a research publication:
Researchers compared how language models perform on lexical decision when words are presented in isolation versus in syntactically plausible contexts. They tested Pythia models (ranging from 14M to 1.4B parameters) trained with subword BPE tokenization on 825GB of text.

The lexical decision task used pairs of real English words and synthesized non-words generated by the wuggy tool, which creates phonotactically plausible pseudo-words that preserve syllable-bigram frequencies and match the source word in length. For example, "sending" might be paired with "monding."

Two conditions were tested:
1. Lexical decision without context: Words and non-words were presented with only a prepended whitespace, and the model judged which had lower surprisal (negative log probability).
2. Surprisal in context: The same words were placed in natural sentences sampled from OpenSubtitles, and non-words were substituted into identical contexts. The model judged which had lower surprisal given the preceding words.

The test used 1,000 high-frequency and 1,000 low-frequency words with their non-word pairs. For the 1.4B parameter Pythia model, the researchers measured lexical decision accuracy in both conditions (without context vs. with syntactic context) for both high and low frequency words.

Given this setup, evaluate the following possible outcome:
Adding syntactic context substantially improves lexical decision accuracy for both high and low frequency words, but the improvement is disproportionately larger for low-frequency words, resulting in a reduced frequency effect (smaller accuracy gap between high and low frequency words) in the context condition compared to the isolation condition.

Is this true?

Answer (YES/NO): YES